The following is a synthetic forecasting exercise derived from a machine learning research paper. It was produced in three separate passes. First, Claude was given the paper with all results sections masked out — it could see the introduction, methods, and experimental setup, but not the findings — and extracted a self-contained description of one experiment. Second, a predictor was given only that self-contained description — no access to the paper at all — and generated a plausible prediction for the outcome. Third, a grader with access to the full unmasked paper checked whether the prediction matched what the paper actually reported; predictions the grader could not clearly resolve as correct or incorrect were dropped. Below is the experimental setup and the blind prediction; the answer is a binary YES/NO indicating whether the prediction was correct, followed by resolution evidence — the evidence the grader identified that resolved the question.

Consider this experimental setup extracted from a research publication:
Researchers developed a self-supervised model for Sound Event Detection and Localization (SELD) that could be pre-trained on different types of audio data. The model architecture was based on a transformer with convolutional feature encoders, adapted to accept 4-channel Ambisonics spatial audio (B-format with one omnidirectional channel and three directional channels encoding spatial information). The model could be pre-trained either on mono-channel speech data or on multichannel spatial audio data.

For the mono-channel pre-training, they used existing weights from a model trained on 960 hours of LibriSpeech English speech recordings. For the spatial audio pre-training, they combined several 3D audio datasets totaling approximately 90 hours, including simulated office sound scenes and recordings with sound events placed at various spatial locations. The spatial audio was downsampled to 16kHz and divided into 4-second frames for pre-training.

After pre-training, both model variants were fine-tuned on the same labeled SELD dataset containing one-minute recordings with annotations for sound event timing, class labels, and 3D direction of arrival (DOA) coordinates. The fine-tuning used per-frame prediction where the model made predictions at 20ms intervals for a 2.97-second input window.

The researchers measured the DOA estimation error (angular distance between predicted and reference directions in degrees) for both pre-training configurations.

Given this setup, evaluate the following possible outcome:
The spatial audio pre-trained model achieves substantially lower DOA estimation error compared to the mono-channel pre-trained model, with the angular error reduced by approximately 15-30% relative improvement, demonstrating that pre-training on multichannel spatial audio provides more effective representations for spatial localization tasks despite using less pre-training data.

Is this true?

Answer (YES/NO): NO